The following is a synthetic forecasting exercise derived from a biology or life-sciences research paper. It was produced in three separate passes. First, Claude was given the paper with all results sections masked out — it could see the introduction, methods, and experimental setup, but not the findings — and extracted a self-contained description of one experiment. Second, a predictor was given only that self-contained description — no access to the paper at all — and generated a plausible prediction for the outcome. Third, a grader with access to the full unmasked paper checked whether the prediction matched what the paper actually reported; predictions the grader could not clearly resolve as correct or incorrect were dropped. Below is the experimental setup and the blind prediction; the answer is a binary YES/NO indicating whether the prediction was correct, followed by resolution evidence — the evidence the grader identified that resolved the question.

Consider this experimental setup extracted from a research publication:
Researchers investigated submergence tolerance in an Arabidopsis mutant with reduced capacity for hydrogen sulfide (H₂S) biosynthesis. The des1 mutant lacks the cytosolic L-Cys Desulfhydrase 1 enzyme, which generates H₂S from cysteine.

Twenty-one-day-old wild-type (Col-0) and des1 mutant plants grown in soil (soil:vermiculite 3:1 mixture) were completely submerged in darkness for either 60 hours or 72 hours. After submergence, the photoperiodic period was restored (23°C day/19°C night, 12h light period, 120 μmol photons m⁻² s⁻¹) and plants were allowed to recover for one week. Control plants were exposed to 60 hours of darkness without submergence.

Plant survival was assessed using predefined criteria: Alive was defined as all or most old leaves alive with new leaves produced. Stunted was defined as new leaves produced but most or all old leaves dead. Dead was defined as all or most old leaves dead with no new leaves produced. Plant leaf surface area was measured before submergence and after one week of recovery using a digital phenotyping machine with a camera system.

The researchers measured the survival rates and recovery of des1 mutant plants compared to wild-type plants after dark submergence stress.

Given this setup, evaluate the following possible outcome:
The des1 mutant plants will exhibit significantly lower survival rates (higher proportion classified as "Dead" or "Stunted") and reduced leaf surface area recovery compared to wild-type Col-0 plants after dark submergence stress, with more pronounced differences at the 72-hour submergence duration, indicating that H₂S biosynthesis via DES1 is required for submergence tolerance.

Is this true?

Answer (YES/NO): NO